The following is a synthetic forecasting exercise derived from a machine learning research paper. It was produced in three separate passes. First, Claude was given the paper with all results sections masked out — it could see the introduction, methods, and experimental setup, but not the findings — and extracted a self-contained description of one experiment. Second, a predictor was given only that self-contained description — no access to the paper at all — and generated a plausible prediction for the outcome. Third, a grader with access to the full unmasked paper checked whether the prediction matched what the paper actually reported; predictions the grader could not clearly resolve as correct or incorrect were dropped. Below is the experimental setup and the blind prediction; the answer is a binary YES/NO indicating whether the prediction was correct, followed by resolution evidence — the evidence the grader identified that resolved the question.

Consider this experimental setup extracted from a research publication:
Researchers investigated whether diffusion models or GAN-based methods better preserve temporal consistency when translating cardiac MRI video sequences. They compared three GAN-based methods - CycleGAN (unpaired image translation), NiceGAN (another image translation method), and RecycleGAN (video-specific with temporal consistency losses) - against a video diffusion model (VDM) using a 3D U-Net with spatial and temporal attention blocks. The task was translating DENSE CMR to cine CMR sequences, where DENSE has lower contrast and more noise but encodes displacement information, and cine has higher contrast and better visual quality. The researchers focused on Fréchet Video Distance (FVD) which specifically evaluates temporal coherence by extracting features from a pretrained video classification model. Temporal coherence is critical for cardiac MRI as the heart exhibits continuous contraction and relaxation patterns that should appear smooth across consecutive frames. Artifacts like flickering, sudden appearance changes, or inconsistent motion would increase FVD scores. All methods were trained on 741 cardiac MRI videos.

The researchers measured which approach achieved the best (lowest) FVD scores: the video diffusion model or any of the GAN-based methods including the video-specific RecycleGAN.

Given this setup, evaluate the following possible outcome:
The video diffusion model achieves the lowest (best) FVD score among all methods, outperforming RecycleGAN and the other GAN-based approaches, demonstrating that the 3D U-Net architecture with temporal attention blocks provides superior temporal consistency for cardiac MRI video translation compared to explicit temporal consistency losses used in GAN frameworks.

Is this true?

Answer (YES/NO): YES